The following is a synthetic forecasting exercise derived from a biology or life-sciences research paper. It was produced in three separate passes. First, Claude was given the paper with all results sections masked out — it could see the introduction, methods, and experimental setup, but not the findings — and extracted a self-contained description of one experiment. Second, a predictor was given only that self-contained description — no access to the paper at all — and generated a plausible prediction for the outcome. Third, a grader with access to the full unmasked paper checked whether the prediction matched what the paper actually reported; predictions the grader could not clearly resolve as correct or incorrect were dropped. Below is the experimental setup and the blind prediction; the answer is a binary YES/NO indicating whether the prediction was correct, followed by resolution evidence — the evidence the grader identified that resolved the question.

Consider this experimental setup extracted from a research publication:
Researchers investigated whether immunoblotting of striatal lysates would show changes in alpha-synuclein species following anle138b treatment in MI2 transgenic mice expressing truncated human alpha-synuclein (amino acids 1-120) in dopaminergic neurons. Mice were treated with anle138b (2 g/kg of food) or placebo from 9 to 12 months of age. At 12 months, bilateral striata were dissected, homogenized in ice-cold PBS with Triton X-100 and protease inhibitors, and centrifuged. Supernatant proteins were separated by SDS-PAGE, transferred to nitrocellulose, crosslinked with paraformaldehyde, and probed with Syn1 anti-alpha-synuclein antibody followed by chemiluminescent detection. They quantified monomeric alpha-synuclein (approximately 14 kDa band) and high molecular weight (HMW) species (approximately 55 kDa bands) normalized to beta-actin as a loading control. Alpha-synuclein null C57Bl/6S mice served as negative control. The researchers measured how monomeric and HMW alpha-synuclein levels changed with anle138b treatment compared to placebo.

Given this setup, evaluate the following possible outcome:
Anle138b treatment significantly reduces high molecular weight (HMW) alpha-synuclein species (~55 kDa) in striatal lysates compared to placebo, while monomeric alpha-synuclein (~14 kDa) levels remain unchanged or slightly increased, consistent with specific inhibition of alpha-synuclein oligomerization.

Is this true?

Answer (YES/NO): NO